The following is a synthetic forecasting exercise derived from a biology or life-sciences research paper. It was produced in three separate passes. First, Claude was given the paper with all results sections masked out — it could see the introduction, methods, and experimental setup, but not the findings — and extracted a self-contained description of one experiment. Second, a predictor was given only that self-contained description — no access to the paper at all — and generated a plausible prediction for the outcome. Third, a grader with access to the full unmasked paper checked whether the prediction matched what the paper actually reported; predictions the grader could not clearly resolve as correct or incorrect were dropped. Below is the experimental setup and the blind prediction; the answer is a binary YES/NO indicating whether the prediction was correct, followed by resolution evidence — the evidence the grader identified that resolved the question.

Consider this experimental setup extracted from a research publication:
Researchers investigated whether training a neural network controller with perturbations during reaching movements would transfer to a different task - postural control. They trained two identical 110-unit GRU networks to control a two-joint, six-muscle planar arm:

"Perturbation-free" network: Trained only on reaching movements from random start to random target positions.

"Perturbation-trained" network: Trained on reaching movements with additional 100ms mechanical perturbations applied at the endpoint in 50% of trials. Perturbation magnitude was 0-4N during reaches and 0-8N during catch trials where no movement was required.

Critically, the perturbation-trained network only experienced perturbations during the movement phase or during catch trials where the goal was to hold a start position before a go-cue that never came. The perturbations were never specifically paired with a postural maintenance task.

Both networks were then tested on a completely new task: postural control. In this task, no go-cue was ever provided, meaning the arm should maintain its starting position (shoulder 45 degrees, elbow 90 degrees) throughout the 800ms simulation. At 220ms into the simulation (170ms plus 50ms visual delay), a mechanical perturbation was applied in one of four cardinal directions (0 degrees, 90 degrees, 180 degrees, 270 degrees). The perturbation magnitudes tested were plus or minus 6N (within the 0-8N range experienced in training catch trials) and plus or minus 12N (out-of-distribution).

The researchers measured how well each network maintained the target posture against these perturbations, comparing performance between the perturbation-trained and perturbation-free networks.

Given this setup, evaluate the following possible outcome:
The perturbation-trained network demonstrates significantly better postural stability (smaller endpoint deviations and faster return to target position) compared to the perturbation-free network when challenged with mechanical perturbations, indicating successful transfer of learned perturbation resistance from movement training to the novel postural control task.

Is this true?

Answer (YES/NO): YES